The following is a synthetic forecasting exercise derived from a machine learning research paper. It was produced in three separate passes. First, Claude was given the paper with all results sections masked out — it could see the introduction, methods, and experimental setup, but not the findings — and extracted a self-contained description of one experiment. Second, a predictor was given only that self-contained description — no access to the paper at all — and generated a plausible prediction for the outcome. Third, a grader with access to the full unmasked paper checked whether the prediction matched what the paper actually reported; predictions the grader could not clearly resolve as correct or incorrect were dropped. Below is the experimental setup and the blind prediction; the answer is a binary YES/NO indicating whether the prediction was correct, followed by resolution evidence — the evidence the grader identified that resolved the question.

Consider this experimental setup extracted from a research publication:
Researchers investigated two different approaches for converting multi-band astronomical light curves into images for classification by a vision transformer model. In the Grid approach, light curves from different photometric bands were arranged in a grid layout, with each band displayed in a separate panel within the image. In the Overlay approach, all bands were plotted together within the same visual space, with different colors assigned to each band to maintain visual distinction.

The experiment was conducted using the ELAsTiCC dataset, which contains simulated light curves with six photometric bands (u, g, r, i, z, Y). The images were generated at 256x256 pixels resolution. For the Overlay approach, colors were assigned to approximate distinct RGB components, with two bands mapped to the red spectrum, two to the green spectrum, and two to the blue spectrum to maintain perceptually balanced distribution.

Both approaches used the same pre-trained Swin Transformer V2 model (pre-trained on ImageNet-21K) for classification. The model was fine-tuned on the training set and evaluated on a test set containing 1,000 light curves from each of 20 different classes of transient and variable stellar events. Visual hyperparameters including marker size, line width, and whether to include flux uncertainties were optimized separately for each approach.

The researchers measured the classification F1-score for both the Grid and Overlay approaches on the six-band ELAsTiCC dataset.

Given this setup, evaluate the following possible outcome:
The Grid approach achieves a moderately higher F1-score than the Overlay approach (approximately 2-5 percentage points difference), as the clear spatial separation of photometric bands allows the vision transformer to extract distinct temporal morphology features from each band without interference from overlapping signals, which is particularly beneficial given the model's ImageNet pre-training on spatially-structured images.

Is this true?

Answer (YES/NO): NO